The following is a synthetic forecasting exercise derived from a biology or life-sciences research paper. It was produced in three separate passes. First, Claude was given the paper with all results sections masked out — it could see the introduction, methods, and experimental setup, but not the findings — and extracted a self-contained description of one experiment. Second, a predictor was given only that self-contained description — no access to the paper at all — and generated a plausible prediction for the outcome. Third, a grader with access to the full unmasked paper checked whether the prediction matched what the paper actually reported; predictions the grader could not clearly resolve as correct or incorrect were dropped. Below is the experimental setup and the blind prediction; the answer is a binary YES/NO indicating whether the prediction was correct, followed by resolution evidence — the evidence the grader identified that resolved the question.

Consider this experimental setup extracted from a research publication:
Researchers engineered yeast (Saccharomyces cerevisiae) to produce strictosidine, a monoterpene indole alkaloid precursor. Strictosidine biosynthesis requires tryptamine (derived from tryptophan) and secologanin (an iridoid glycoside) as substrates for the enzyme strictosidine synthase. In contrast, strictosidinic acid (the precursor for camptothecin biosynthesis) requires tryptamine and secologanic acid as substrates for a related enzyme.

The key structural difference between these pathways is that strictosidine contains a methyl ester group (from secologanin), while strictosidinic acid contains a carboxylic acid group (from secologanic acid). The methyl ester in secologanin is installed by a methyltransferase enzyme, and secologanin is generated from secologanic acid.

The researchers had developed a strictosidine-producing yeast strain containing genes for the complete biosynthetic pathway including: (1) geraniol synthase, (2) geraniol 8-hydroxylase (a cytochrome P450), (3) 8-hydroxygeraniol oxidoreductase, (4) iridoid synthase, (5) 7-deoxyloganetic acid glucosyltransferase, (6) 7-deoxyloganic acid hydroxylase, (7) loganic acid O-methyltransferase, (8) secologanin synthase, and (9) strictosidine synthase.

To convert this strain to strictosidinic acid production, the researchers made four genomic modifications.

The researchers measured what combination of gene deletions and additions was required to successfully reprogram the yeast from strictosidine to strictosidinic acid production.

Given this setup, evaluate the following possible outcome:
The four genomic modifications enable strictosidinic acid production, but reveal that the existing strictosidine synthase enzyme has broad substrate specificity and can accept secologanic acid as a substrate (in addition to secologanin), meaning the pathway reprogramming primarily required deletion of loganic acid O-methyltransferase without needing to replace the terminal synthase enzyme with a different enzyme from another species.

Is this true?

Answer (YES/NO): NO